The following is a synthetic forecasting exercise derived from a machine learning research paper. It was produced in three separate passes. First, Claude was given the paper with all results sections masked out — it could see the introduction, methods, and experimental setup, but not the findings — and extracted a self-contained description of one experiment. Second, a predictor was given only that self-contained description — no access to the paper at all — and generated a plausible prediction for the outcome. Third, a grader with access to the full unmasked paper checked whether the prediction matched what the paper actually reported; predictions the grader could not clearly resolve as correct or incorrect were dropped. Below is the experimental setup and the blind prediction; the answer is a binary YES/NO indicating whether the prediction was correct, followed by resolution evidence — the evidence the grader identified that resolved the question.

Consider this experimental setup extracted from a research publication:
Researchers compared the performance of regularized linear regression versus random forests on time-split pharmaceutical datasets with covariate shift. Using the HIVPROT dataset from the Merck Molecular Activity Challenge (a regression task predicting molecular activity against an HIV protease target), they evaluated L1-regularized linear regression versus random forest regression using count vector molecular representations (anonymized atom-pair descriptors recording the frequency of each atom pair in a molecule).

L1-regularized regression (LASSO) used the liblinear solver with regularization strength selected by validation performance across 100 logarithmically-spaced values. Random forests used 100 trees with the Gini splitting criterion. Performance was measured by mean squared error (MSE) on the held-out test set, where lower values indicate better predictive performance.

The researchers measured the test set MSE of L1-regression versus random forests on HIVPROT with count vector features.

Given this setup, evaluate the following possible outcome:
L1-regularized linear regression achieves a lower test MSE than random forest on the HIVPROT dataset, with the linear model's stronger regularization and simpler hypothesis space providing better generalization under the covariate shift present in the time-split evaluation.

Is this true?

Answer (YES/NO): NO